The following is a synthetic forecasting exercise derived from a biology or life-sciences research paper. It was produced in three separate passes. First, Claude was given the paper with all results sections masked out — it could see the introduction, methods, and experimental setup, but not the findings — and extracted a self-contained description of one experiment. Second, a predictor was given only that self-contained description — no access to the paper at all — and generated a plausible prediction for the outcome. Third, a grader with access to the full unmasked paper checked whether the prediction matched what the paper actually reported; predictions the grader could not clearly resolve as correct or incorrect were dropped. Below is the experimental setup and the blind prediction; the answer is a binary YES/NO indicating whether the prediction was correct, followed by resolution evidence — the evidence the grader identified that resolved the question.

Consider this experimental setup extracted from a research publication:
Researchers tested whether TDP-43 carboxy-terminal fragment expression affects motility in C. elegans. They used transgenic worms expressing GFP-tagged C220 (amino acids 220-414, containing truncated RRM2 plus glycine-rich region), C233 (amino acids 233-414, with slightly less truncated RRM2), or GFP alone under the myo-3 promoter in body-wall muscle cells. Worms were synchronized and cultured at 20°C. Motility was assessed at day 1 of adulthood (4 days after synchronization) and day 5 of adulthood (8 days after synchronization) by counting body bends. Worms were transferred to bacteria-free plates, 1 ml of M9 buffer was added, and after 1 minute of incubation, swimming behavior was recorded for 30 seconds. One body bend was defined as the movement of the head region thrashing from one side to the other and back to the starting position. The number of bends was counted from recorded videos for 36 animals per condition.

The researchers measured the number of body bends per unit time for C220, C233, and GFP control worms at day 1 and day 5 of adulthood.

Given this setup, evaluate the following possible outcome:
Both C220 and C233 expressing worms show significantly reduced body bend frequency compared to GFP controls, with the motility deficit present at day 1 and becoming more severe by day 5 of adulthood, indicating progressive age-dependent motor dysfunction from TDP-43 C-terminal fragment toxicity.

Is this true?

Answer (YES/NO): NO